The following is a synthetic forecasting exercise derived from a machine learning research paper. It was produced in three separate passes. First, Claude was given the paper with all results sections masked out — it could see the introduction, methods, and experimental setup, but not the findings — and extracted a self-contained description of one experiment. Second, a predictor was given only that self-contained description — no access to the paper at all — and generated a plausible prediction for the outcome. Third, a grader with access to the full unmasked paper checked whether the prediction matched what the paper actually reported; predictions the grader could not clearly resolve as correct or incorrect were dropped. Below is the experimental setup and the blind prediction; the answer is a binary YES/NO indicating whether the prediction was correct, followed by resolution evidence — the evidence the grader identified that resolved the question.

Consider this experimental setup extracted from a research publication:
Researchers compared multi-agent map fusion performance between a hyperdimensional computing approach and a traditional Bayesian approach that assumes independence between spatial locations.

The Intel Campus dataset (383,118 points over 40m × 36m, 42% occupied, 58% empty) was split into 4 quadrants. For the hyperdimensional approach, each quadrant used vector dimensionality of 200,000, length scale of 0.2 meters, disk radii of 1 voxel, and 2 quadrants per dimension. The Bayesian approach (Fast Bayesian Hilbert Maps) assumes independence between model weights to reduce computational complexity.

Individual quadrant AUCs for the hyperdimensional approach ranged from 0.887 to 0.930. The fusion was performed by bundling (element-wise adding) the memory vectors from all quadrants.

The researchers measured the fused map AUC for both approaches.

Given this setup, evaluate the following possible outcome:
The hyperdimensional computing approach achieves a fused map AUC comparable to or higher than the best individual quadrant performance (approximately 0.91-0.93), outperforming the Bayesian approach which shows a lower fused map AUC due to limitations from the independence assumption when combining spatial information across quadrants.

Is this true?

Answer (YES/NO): NO